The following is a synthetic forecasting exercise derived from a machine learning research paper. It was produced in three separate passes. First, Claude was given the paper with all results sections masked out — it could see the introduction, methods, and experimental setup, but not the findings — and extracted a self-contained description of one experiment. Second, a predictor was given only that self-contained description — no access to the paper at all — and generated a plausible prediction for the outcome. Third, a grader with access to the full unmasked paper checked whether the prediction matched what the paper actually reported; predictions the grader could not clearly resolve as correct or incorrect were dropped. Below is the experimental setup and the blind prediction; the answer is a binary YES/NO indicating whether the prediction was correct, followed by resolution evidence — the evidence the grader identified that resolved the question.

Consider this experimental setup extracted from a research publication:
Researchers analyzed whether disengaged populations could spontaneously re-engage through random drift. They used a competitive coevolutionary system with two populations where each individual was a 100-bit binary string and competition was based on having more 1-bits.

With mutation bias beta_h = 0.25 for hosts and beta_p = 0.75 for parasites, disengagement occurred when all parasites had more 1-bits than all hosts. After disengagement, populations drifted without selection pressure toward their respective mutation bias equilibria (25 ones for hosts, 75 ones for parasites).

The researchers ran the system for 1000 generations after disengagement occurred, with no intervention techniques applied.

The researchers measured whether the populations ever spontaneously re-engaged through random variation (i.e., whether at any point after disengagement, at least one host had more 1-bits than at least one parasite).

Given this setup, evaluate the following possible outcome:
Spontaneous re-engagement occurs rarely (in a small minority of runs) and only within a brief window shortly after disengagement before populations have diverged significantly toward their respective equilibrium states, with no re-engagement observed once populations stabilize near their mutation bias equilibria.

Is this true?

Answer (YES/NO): NO